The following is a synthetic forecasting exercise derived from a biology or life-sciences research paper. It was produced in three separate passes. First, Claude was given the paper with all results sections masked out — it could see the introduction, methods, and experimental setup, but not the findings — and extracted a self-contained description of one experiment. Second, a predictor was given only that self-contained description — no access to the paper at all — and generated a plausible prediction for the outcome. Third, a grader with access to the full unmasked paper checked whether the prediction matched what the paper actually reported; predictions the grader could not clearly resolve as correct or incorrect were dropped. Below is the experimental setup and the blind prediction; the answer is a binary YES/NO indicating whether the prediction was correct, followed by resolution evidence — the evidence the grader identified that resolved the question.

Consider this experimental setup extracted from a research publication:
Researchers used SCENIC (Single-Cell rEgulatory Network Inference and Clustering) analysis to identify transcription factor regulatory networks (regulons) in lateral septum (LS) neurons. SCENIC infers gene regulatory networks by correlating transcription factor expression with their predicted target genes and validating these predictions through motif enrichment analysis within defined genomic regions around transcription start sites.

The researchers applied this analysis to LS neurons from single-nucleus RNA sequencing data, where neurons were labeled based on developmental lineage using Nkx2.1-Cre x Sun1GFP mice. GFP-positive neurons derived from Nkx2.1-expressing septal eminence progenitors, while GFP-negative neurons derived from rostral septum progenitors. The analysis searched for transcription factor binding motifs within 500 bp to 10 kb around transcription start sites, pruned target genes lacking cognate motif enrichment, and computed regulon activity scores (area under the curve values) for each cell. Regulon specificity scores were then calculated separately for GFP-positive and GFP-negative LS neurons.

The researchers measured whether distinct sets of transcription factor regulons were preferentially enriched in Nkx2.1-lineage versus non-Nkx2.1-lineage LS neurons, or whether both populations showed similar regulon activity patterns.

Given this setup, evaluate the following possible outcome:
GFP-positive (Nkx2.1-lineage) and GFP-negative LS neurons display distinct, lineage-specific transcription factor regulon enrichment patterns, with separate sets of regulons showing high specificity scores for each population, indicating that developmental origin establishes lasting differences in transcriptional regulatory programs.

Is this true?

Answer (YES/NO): YES